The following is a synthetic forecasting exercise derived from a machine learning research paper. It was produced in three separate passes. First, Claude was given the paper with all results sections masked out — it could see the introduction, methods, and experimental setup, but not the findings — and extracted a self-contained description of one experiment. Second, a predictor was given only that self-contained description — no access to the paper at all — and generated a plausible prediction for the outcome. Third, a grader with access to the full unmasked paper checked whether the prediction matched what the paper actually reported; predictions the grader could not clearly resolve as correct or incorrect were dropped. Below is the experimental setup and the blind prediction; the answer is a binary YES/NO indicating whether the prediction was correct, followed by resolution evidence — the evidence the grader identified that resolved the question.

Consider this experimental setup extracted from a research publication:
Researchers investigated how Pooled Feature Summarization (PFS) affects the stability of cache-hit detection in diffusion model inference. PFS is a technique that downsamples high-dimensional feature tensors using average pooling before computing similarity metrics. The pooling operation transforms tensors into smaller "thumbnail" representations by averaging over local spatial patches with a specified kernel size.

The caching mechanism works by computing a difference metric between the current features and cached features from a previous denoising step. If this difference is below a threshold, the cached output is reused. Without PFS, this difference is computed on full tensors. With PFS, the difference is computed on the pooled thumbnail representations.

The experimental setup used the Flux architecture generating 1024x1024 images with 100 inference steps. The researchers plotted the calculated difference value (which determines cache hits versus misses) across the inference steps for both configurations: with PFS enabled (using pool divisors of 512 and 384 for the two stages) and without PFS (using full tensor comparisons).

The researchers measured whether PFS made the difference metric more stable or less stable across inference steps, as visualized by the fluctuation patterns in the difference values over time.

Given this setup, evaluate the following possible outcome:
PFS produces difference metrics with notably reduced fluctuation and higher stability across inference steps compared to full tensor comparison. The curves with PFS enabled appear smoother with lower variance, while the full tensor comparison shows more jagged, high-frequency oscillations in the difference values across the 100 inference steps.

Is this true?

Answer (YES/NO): YES